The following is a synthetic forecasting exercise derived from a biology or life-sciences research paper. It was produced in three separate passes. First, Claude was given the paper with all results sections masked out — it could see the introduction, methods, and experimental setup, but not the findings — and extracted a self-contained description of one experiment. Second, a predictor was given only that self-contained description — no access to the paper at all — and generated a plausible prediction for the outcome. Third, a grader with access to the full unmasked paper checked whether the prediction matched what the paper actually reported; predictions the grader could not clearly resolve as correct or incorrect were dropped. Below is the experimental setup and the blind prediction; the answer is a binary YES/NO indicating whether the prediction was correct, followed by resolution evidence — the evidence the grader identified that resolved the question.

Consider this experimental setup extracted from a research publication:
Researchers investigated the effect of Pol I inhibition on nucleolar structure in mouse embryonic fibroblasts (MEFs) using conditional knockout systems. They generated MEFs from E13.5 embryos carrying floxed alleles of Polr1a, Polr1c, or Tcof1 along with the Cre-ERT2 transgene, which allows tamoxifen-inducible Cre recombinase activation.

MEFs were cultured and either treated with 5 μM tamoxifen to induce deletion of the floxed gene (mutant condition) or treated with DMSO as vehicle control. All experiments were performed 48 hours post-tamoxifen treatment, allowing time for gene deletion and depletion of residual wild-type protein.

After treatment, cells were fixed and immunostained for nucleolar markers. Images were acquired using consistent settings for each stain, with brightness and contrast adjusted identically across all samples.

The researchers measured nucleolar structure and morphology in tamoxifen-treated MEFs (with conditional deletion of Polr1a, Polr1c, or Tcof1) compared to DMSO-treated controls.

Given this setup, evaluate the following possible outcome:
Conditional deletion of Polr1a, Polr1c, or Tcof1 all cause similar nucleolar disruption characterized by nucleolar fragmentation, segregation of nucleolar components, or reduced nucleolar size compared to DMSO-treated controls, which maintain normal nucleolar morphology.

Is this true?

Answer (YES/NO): NO